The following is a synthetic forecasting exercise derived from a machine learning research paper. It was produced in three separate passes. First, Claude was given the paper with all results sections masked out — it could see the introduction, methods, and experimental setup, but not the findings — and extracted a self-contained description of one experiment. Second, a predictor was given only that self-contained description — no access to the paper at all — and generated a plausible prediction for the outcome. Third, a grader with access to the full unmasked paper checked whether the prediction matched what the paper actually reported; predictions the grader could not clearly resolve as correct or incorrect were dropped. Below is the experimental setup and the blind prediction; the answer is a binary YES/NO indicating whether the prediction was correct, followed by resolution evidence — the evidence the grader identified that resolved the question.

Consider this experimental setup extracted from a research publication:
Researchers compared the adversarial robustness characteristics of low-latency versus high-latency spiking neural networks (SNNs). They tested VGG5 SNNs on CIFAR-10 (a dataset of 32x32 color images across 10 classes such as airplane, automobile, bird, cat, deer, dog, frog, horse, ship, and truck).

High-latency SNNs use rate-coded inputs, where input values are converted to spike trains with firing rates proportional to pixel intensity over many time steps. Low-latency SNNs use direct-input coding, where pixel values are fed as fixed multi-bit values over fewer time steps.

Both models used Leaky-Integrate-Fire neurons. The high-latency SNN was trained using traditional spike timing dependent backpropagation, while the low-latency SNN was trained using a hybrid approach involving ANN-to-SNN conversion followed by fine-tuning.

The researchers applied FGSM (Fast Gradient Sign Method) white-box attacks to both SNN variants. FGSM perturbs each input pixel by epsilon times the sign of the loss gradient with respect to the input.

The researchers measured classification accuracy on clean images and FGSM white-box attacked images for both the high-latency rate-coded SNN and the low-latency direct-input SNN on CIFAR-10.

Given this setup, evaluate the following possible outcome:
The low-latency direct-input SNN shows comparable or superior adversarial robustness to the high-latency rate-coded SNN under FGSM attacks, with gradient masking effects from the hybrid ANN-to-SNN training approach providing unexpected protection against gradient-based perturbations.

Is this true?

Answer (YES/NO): NO